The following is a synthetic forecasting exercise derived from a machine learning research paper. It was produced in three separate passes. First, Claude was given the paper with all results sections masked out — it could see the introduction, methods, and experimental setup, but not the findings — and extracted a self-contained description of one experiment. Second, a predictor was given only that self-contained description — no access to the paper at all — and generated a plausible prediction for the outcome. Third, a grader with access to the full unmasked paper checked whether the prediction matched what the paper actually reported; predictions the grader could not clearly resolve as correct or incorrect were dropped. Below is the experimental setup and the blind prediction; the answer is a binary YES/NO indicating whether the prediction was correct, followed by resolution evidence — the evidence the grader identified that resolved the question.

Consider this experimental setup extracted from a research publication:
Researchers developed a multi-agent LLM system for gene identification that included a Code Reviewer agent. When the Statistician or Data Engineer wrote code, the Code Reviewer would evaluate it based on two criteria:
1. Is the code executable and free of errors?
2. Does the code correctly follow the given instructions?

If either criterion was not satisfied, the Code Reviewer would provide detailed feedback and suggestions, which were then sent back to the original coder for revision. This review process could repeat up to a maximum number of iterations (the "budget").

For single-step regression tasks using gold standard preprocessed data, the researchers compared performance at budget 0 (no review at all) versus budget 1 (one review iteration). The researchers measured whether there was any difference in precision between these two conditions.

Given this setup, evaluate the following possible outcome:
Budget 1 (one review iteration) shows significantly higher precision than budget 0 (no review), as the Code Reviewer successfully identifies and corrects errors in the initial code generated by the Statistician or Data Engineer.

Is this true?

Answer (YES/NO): YES